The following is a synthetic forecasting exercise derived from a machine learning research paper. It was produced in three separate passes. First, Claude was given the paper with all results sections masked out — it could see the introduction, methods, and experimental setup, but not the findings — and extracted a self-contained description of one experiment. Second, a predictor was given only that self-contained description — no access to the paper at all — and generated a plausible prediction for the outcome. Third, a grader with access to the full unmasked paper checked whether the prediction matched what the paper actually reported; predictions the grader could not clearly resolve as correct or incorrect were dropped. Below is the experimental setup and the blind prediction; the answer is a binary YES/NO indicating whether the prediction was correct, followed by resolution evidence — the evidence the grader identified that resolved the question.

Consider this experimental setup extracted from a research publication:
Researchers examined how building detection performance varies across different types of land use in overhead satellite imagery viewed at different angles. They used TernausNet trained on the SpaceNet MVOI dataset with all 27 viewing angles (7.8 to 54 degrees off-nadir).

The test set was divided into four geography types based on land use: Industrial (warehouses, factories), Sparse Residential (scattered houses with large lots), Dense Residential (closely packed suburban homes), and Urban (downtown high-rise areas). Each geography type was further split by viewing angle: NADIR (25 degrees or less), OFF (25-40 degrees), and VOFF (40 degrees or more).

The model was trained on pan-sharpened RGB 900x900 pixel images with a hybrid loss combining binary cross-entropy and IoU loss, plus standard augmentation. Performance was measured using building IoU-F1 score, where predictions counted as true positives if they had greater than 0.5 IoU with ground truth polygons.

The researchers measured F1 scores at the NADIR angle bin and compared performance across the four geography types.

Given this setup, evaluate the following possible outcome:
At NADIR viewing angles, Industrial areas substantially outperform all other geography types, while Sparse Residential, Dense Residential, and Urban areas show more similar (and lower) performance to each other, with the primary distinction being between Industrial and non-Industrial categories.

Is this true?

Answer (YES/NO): NO